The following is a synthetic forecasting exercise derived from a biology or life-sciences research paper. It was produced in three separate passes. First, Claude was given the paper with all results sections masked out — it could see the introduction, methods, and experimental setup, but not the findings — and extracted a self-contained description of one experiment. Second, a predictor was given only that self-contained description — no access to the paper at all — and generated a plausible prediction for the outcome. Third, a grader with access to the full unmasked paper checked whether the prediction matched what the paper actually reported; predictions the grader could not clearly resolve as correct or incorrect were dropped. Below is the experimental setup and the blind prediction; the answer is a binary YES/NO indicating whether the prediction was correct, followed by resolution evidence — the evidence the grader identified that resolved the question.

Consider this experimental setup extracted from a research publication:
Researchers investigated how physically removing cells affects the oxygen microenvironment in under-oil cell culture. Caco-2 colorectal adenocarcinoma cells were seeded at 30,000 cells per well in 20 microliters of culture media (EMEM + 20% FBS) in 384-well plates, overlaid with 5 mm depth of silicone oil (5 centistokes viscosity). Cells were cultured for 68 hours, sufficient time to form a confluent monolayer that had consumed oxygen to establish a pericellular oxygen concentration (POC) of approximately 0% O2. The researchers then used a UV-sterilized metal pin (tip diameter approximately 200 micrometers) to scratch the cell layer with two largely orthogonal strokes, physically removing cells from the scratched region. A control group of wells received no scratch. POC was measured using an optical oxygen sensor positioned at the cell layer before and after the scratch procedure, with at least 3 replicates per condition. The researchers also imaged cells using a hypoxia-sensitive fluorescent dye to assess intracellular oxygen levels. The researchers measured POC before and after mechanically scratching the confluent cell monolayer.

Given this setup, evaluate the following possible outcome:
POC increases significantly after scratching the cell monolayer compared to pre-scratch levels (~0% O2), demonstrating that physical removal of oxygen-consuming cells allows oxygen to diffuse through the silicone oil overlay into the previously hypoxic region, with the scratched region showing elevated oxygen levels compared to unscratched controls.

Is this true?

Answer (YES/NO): YES